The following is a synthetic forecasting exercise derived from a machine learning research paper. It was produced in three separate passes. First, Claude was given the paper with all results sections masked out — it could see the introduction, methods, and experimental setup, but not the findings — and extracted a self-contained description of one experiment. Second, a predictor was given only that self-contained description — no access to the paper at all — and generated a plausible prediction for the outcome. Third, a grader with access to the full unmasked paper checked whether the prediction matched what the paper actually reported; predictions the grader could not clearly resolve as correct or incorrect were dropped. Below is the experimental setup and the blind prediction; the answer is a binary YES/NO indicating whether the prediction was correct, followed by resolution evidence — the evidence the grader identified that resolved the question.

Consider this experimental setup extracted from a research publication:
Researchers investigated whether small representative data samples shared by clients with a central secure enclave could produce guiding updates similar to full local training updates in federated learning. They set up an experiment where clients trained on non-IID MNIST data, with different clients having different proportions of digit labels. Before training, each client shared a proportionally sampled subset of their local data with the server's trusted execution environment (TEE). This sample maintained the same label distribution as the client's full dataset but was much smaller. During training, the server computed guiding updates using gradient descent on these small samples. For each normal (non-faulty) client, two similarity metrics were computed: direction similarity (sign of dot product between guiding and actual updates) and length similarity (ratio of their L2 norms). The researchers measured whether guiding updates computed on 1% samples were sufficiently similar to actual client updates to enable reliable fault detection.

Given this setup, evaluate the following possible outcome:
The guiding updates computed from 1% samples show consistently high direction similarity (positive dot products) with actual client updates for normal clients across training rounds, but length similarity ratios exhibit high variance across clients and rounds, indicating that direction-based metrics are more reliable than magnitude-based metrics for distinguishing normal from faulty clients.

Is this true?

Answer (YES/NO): NO